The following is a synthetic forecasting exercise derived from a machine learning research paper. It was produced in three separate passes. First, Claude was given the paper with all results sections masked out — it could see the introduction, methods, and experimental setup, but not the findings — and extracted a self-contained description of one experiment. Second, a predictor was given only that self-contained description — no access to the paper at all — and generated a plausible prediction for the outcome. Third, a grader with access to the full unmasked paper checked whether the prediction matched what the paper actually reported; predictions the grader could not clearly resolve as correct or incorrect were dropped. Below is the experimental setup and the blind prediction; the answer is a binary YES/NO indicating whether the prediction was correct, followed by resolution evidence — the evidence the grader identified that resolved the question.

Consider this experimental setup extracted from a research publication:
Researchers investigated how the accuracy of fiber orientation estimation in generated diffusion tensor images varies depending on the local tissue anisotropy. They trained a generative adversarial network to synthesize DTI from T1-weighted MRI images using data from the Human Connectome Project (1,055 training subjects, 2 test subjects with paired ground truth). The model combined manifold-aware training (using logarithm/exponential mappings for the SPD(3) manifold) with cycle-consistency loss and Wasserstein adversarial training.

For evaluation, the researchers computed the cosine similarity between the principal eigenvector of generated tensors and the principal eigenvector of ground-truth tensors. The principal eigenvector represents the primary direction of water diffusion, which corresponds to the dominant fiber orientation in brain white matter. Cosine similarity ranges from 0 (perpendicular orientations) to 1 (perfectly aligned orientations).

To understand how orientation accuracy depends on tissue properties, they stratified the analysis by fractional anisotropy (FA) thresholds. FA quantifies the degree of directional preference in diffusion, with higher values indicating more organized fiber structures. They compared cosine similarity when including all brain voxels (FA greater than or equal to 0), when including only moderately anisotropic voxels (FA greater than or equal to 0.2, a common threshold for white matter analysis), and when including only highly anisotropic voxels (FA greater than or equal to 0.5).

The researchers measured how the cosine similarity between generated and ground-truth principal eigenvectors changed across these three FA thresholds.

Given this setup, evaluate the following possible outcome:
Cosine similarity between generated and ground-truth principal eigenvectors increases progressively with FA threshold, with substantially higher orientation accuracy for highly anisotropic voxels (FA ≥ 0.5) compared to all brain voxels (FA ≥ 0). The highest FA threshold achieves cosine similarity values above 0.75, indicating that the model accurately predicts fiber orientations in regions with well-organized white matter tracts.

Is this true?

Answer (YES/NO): YES